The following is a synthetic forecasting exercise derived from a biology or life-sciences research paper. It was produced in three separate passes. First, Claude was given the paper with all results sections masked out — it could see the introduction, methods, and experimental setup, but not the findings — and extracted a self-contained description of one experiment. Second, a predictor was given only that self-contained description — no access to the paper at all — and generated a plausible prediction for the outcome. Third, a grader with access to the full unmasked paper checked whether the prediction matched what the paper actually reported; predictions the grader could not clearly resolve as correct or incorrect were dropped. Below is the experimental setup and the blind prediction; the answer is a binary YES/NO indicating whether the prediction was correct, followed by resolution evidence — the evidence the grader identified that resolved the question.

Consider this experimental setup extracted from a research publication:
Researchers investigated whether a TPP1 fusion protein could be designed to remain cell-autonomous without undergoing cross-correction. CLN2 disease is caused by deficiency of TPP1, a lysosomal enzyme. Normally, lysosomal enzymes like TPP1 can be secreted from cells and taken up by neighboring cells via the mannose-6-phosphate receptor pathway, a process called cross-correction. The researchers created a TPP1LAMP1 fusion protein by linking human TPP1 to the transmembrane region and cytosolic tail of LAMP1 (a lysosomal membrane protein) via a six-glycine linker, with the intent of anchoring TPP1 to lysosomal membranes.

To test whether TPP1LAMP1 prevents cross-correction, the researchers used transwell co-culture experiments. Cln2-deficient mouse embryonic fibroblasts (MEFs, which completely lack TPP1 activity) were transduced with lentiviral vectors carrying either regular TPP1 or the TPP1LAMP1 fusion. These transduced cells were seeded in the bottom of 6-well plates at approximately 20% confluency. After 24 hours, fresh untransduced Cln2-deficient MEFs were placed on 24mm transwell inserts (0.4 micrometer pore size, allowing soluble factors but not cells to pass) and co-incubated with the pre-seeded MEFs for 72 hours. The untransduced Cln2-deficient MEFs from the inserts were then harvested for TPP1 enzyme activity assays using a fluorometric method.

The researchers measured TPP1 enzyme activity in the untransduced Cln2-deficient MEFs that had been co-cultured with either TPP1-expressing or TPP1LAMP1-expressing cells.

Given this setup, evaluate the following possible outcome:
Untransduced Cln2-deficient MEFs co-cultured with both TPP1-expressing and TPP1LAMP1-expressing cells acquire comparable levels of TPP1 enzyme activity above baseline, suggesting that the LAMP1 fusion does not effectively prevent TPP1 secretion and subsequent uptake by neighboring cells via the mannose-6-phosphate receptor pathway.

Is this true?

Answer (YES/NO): NO